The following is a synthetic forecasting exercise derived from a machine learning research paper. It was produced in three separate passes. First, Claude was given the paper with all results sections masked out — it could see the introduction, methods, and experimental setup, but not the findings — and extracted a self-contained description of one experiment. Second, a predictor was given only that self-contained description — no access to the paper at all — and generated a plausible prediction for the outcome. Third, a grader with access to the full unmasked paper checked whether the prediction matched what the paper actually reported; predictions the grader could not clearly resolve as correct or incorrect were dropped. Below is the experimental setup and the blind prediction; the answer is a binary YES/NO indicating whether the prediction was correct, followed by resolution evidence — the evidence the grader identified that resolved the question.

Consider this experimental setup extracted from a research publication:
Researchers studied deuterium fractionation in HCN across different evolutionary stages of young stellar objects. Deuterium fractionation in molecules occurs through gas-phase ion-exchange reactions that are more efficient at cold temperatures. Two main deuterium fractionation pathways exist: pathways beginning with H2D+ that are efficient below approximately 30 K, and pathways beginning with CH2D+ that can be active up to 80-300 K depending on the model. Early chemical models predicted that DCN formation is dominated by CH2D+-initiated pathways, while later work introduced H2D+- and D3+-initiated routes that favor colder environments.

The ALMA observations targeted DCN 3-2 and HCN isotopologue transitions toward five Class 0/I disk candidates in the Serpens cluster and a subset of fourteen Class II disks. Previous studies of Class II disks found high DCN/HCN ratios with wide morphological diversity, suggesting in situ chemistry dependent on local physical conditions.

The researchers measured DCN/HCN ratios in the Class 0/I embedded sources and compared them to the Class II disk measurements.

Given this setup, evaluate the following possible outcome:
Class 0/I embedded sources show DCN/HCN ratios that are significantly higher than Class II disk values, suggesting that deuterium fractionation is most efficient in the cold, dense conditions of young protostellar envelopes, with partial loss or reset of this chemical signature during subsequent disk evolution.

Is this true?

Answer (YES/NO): NO